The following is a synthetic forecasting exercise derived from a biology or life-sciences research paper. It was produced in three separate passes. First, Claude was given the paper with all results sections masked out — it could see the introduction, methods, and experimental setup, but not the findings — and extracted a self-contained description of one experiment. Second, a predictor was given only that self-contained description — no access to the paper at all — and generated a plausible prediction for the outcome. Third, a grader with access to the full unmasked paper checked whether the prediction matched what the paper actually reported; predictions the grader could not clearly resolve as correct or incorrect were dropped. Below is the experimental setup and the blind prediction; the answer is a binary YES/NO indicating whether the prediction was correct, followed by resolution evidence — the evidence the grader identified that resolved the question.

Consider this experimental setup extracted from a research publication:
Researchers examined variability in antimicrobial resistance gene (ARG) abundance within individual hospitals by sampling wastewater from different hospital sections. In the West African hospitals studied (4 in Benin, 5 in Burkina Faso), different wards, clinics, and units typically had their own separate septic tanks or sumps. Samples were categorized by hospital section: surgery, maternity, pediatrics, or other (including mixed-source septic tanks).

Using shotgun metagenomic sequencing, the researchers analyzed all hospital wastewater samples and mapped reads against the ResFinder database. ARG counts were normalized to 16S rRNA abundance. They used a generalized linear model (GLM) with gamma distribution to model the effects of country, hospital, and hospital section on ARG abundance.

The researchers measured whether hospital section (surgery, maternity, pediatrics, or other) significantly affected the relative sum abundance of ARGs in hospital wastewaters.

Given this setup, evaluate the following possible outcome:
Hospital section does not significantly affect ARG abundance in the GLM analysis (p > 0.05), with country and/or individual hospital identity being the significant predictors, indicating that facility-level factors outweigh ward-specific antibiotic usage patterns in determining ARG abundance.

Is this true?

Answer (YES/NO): NO